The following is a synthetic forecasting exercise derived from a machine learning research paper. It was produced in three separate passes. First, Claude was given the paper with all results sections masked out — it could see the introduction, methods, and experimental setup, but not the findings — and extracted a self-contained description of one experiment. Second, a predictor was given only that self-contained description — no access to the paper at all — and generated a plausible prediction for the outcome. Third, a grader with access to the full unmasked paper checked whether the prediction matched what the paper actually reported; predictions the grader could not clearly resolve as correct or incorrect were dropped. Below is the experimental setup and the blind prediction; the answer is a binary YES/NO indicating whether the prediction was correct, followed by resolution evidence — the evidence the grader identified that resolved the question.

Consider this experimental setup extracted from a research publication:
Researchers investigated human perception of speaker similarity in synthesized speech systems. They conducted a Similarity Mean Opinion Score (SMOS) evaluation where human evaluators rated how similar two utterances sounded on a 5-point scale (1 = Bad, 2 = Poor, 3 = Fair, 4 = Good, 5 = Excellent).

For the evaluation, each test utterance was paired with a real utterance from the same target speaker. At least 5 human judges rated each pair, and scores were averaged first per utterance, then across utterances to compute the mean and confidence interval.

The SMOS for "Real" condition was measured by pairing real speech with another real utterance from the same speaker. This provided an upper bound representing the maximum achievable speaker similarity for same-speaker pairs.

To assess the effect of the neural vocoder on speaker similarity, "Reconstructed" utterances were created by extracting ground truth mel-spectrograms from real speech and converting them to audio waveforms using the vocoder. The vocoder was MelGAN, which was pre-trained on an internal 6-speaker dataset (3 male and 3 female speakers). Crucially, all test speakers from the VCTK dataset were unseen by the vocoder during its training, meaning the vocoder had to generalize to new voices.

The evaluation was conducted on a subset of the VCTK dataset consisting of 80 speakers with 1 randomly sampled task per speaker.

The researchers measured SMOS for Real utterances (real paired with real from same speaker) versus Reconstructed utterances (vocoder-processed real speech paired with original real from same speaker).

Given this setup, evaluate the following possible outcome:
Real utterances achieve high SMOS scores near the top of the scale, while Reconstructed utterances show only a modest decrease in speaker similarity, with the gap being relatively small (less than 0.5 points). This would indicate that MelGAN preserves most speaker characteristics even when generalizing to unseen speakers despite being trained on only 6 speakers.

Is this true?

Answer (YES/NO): YES